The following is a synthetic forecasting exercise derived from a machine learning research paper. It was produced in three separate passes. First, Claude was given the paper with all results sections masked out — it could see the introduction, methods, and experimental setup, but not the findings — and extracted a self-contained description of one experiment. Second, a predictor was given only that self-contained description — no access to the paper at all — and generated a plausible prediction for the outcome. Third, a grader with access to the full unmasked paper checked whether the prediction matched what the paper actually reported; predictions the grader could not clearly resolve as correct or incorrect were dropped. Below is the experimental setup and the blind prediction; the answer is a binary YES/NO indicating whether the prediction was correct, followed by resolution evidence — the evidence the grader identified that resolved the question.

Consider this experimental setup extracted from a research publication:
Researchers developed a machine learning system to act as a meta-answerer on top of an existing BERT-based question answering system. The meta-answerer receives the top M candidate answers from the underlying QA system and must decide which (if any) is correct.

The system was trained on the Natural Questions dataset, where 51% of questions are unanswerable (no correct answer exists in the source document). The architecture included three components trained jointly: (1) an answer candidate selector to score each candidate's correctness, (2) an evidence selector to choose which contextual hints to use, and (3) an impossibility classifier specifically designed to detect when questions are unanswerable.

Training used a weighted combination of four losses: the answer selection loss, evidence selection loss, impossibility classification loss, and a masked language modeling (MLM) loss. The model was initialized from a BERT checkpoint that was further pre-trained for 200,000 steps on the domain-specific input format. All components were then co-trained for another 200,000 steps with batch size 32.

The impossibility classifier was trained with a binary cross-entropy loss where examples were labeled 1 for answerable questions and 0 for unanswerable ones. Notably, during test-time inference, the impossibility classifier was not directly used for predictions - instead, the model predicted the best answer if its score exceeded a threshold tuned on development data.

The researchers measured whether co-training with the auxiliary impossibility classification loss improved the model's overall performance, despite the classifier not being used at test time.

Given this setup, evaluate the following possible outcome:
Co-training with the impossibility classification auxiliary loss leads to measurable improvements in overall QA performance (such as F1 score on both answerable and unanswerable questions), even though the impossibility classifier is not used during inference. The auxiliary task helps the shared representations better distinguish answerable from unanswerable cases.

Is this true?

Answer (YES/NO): YES